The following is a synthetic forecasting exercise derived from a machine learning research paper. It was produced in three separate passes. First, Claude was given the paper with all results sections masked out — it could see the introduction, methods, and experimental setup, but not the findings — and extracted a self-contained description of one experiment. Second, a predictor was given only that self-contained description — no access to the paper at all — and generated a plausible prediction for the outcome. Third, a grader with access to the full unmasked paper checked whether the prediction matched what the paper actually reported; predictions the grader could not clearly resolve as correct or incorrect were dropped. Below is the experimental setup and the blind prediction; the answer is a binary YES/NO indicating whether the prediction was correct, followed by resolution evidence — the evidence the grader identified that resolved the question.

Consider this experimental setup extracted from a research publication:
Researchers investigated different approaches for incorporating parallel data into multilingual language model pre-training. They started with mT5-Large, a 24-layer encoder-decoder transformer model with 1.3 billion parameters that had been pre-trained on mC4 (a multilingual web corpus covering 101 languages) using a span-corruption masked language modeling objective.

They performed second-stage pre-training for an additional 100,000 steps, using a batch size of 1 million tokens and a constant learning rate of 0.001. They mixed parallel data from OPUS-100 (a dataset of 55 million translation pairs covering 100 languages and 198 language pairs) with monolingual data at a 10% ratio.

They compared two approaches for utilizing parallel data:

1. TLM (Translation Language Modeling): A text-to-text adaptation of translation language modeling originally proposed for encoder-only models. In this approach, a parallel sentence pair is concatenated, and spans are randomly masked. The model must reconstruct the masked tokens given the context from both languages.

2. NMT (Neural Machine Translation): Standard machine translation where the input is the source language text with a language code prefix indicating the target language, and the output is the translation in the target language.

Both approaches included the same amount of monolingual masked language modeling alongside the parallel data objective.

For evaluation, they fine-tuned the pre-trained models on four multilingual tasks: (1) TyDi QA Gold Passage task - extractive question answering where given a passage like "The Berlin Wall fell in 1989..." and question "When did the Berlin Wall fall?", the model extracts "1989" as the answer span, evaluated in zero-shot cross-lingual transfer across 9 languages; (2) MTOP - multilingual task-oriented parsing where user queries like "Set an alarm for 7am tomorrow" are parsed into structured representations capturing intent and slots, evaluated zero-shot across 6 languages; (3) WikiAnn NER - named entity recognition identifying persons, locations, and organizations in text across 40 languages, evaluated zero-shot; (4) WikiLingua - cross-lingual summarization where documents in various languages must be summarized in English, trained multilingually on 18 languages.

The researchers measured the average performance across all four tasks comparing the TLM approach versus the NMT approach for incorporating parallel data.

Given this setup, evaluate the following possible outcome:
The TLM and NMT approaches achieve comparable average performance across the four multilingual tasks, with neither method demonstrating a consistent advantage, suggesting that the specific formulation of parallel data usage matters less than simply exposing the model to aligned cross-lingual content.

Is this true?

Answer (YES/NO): NO